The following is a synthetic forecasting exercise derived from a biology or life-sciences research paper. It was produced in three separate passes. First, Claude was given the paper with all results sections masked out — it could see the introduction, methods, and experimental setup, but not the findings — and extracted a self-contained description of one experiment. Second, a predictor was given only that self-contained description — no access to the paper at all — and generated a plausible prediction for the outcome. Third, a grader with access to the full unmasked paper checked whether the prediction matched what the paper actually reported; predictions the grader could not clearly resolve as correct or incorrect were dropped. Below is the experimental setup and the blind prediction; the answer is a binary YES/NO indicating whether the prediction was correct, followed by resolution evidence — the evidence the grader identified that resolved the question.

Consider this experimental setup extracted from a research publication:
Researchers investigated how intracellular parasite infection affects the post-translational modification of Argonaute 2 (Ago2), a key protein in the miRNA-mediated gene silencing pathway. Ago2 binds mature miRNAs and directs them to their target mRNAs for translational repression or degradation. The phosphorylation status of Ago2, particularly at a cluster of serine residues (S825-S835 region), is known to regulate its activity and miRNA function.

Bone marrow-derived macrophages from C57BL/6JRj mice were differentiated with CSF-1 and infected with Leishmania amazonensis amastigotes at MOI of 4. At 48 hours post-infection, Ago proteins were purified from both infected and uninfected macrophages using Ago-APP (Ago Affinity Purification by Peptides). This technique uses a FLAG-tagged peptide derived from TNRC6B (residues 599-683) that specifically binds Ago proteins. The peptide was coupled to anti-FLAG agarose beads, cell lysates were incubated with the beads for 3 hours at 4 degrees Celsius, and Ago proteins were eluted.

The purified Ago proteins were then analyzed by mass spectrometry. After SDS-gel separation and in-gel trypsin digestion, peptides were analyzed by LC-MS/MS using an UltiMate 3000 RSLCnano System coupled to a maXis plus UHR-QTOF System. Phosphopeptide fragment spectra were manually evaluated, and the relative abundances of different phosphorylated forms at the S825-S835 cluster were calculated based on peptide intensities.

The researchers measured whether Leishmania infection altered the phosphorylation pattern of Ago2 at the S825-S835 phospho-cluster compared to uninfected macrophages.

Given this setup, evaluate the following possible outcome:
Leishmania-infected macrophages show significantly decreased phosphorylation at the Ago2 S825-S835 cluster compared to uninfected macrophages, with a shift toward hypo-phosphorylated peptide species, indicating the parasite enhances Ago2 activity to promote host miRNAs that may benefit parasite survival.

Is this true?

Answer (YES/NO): NO